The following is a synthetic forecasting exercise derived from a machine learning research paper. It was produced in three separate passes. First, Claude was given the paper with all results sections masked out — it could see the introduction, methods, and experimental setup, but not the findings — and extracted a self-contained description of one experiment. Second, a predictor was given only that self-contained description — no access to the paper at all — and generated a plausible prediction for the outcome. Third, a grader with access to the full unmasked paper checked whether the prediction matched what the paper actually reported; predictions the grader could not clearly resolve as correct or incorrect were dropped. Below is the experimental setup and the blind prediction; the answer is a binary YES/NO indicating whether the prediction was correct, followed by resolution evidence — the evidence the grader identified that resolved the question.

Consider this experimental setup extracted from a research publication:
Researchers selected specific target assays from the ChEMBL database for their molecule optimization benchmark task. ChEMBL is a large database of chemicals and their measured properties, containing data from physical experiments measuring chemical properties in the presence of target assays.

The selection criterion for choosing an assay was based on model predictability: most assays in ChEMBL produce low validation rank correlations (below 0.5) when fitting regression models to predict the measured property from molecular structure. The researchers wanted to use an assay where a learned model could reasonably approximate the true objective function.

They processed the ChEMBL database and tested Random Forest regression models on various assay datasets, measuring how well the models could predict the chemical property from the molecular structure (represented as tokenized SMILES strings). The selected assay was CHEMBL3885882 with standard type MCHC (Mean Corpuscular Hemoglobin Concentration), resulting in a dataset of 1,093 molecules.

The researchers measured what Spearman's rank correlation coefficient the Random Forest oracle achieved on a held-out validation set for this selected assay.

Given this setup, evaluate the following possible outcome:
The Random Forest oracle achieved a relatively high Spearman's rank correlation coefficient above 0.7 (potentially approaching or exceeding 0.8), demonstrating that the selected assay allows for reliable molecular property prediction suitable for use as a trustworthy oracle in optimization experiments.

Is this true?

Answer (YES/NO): NO